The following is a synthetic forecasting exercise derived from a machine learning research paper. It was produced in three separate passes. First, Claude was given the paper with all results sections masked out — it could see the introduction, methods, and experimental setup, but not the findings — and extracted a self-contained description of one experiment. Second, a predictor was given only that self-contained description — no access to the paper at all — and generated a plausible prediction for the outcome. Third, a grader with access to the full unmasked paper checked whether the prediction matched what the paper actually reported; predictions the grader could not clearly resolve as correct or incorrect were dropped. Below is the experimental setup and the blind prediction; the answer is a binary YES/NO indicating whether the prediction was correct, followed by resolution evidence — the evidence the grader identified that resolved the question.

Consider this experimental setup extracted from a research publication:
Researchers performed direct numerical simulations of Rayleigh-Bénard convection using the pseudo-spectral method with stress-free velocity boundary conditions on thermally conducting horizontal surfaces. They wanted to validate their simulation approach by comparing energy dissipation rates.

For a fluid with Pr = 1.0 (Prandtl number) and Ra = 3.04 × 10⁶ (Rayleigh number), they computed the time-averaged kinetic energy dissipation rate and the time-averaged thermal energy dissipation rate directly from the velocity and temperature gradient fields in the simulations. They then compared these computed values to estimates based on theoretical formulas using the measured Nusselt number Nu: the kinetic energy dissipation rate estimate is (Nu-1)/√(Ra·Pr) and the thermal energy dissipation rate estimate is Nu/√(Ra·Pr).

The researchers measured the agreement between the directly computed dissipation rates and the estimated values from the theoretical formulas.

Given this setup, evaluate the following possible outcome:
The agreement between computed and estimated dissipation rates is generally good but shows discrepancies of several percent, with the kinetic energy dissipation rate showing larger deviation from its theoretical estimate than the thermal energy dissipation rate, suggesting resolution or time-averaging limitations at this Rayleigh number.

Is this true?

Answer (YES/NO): NO